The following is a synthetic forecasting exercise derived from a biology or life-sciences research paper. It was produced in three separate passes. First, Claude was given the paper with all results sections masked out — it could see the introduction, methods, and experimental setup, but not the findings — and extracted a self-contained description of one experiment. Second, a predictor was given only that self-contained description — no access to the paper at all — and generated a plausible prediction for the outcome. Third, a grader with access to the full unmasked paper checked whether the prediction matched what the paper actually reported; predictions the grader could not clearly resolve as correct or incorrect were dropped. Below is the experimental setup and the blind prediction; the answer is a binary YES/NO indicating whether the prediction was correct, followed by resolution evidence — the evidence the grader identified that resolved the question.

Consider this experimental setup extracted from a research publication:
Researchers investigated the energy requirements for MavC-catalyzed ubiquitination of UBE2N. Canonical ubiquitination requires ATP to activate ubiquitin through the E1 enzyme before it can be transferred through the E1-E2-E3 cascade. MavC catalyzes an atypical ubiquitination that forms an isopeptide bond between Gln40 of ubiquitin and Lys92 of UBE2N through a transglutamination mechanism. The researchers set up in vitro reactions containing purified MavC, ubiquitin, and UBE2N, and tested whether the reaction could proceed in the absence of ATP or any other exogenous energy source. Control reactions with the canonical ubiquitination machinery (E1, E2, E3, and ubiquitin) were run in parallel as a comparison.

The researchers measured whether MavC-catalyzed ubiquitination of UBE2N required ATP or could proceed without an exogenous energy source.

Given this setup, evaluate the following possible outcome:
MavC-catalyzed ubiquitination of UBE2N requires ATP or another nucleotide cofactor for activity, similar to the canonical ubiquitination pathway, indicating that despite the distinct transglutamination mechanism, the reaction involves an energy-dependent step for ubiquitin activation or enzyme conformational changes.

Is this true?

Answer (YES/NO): NO